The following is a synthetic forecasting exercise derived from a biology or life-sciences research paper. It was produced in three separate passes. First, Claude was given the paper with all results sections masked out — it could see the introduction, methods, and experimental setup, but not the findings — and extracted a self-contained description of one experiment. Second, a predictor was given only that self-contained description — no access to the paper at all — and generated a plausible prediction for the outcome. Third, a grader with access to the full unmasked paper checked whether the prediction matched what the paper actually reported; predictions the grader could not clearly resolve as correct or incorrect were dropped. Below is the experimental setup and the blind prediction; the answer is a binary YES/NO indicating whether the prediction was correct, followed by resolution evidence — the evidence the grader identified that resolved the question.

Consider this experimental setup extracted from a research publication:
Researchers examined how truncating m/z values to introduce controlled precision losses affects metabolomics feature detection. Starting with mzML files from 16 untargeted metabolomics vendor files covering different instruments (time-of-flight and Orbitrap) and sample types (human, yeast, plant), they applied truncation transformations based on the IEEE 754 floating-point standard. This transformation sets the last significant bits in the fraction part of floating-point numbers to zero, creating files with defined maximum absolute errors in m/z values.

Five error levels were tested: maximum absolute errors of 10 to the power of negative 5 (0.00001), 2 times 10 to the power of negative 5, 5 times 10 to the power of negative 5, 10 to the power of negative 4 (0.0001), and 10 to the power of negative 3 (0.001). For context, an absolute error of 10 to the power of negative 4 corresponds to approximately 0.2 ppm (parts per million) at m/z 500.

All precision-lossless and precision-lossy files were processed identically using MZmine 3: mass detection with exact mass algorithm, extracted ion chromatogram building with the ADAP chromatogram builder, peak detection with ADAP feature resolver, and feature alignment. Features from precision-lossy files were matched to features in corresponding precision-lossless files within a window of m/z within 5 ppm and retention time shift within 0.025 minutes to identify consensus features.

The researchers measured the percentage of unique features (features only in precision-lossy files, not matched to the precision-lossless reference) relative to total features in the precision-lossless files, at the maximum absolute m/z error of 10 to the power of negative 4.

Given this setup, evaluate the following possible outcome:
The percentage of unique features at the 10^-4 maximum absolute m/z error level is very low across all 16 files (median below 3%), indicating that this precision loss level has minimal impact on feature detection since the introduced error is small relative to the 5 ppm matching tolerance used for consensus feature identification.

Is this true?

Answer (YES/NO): YES